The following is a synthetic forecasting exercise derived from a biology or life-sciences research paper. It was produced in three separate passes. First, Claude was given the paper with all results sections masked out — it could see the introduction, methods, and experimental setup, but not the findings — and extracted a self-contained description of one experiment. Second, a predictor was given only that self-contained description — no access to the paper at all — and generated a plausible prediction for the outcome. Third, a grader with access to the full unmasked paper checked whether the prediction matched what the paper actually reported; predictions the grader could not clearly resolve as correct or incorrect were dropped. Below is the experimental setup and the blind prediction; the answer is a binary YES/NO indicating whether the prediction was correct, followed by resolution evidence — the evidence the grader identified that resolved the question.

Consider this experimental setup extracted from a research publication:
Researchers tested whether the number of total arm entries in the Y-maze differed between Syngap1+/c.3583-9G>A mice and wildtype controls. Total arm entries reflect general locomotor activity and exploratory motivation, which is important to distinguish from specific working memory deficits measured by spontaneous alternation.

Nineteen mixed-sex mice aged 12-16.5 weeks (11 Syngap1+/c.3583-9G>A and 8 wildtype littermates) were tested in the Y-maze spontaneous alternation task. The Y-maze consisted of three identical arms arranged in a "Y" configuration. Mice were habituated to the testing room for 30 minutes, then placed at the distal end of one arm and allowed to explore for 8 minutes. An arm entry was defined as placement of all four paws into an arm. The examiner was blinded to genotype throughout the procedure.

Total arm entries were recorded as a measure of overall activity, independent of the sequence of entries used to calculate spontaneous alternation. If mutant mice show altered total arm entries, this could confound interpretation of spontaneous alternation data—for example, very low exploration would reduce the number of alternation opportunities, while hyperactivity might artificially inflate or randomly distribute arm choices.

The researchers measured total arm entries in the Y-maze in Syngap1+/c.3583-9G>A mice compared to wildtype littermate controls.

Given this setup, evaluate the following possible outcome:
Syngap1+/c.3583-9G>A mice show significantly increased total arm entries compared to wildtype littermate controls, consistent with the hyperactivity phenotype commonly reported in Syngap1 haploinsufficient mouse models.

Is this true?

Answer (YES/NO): YES